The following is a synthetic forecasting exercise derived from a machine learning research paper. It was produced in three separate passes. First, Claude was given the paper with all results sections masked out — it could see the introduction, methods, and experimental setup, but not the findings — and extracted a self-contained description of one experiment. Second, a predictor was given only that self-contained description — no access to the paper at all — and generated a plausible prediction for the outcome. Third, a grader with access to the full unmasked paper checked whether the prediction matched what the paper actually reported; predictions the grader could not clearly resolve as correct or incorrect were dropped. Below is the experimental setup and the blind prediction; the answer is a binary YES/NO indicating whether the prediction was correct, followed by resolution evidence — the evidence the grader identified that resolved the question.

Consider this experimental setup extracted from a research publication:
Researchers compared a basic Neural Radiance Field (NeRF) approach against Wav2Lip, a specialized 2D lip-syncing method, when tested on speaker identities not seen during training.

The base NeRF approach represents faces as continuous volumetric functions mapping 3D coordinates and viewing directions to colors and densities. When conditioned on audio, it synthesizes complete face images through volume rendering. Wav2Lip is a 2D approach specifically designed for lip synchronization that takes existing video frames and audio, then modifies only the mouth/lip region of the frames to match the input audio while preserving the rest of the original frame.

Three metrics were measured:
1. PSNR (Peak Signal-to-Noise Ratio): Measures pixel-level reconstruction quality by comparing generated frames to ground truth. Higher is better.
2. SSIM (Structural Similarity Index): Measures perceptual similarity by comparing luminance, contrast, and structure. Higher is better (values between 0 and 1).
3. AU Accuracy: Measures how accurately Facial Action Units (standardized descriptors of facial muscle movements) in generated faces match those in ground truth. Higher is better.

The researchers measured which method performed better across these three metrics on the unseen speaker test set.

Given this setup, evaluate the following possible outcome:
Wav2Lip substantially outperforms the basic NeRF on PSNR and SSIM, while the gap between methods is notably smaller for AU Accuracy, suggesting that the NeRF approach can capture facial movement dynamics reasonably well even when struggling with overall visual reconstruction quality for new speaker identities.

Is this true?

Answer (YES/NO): NO